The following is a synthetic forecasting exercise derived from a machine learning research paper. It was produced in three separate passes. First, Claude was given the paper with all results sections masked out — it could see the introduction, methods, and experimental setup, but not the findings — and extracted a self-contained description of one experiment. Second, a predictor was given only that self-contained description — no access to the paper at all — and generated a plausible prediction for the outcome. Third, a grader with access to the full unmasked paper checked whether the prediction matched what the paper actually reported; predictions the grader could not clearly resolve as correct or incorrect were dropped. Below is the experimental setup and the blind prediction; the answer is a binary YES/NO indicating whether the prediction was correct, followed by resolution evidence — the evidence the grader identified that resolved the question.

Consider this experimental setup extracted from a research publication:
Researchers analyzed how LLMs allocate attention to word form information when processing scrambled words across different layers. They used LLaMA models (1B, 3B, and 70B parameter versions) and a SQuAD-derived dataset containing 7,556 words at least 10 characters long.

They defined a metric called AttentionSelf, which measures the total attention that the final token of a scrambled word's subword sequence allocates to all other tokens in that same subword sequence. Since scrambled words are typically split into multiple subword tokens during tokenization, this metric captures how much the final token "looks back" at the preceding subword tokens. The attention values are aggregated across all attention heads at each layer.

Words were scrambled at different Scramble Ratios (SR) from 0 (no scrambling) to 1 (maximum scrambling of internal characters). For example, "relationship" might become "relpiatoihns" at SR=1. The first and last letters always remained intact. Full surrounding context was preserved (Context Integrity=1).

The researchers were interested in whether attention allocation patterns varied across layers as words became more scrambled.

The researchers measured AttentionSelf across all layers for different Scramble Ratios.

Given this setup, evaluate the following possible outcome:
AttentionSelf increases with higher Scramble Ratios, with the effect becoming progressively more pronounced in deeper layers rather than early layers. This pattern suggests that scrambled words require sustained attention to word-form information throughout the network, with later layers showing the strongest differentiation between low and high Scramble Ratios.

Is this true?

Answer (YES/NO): NO